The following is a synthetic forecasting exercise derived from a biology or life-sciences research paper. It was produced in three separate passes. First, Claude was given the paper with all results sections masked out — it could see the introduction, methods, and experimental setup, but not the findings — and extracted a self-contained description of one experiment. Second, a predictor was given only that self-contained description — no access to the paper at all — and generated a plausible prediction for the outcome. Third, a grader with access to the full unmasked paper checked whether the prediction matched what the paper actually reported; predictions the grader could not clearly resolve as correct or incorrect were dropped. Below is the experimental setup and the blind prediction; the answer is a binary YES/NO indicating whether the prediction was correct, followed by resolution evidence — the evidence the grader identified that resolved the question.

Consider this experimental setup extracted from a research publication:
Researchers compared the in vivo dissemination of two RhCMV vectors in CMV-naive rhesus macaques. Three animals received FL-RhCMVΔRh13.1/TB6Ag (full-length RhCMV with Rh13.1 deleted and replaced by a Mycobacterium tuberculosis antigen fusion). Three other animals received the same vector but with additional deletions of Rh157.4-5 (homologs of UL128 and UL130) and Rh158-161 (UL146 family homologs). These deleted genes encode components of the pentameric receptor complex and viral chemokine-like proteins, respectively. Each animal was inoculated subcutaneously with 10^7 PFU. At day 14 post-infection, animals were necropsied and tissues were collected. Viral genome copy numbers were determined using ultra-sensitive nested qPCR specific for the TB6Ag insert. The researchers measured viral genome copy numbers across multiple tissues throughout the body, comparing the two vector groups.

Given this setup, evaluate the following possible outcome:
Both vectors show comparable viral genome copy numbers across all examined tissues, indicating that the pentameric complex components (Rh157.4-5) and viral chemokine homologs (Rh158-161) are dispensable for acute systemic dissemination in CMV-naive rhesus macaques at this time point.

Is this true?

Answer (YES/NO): NO